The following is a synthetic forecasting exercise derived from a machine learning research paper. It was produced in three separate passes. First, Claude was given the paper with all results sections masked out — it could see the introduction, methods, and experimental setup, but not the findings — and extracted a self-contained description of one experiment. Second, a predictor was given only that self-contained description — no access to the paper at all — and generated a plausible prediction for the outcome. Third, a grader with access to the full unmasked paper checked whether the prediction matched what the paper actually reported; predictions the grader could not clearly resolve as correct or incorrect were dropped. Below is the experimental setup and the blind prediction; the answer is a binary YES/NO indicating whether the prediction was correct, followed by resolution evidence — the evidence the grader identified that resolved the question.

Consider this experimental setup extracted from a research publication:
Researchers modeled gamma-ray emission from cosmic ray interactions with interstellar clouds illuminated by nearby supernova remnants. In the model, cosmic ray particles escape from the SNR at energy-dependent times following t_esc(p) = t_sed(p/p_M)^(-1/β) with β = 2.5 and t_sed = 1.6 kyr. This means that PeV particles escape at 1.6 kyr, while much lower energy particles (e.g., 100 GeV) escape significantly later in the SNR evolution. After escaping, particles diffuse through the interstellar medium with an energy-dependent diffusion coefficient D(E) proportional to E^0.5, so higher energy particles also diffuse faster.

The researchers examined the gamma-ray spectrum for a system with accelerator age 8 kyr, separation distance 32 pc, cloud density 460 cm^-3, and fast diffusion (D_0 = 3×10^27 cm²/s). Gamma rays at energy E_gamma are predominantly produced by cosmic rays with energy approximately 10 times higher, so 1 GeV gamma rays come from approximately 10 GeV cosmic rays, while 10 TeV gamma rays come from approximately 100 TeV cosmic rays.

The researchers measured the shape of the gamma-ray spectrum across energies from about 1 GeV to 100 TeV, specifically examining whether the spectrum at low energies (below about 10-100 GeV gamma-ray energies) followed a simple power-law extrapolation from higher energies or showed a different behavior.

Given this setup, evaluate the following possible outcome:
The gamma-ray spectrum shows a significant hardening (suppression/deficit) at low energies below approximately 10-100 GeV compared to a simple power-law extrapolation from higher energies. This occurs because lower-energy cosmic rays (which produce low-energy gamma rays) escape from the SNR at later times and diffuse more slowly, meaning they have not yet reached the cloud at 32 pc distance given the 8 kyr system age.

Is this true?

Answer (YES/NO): YES